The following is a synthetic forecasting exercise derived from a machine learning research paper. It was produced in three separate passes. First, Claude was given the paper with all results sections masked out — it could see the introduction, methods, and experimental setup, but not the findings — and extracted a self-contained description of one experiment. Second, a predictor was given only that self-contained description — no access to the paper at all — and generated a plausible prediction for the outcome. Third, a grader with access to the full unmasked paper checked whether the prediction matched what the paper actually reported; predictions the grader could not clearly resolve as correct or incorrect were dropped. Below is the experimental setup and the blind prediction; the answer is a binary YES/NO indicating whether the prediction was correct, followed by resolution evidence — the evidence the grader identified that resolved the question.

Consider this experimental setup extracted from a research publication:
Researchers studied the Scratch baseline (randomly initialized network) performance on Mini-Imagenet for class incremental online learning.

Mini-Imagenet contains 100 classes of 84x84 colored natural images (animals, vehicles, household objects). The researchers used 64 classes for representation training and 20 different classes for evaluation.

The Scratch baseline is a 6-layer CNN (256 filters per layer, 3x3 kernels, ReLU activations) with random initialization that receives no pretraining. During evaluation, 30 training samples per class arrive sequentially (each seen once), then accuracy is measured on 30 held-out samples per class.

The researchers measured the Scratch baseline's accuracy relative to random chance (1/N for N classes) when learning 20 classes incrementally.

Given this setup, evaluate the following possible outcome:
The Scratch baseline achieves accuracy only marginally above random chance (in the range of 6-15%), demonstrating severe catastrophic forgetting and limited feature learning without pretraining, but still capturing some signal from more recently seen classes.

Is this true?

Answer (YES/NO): YES